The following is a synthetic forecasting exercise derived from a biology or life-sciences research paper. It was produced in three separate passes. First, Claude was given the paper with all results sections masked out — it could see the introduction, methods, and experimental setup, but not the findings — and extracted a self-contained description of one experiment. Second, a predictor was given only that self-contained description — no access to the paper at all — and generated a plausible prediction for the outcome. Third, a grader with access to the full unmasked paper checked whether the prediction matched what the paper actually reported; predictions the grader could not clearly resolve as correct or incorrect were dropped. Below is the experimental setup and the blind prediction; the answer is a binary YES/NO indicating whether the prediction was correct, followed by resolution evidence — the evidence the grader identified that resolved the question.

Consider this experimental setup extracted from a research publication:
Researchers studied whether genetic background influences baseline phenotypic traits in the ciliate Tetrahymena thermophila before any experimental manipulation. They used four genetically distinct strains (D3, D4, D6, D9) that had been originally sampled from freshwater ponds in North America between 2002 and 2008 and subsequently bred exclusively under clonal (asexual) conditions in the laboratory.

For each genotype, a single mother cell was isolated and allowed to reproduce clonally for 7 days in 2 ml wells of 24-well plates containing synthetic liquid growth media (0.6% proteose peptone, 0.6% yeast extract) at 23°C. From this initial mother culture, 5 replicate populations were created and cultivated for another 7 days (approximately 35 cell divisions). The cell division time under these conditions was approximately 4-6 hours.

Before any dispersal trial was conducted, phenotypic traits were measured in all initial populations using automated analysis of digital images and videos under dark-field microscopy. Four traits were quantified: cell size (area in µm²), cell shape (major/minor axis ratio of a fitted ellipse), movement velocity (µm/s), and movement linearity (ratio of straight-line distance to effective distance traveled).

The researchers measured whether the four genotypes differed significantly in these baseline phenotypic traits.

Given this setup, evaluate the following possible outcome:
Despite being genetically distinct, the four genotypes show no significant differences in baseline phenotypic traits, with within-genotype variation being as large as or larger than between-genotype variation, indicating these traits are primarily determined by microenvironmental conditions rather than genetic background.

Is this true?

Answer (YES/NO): NO